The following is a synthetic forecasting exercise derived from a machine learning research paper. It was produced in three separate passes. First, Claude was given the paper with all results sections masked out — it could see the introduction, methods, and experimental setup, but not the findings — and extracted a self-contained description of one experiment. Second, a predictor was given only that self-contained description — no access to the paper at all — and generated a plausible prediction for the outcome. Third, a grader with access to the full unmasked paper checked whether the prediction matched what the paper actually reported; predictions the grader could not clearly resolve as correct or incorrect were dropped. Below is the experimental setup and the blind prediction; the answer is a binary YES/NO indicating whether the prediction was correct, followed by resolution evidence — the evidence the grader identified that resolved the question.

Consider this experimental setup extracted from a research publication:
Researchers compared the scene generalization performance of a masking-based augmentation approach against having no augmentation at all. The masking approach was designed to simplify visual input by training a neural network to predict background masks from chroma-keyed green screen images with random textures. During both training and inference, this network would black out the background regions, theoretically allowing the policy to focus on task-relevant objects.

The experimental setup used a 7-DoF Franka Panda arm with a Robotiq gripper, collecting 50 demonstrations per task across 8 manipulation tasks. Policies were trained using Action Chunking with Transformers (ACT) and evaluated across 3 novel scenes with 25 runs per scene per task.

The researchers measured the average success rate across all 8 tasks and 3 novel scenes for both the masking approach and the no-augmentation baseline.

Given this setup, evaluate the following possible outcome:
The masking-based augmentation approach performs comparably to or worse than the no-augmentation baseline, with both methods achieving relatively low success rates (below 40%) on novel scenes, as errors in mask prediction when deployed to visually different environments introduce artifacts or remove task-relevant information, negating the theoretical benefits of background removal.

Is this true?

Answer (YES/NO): NO